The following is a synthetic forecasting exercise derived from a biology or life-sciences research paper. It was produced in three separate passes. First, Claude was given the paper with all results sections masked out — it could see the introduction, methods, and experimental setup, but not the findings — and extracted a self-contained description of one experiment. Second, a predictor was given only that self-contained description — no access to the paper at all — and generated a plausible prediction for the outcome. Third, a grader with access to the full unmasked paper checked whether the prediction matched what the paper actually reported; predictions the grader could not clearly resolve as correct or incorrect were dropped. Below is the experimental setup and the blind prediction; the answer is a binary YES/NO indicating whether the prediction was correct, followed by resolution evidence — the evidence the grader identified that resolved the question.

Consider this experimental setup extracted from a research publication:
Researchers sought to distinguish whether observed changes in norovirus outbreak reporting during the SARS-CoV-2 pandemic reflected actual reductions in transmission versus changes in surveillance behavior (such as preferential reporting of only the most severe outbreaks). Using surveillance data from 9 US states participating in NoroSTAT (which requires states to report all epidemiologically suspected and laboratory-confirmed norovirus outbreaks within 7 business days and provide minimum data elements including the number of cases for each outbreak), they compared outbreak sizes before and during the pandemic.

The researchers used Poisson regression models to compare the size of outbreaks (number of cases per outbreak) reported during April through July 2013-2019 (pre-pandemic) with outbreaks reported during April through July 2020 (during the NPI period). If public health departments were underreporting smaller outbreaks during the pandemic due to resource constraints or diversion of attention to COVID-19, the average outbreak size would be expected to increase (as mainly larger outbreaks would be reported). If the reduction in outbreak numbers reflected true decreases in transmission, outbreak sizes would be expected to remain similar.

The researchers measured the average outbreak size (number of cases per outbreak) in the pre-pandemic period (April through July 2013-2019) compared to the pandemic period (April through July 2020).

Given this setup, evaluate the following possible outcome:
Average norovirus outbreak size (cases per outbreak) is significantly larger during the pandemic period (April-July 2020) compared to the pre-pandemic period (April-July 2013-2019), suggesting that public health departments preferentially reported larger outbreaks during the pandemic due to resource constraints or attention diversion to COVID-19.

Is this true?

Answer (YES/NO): NO